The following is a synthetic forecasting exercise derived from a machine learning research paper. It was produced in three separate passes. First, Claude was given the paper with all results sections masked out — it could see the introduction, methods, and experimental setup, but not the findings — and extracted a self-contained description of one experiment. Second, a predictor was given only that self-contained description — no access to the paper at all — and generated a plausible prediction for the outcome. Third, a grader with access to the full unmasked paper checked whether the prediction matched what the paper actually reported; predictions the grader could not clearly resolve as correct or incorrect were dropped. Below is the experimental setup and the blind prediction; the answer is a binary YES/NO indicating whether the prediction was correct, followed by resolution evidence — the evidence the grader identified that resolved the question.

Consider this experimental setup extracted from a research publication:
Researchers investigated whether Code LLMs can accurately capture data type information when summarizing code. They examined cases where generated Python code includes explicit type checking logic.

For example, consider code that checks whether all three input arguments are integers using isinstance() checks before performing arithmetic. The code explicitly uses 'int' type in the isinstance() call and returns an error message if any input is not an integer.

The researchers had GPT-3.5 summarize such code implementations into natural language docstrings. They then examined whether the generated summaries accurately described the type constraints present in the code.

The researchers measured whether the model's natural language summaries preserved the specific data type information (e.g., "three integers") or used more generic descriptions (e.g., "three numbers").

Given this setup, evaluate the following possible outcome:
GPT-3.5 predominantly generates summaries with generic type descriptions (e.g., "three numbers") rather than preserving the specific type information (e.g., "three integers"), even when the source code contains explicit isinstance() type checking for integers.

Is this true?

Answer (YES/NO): YES